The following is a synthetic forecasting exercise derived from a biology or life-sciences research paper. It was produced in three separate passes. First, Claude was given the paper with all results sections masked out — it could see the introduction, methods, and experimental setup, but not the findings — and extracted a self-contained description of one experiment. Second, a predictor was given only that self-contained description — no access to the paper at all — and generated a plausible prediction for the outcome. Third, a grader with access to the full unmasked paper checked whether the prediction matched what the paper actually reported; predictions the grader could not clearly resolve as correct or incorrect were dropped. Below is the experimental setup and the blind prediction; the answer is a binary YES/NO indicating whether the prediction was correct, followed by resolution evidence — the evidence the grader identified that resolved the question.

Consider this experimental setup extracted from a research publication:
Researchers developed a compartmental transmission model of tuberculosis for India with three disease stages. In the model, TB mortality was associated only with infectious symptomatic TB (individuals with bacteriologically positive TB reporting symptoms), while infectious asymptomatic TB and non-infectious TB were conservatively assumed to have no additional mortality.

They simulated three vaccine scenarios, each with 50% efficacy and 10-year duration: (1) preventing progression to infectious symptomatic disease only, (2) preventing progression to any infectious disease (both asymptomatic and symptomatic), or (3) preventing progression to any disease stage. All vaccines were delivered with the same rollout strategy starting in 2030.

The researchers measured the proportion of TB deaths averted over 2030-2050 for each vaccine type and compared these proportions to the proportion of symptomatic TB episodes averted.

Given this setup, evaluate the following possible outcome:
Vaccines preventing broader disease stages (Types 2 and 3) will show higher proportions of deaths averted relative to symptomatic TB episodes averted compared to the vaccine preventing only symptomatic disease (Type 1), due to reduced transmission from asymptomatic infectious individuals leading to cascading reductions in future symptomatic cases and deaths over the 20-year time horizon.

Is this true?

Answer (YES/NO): NO